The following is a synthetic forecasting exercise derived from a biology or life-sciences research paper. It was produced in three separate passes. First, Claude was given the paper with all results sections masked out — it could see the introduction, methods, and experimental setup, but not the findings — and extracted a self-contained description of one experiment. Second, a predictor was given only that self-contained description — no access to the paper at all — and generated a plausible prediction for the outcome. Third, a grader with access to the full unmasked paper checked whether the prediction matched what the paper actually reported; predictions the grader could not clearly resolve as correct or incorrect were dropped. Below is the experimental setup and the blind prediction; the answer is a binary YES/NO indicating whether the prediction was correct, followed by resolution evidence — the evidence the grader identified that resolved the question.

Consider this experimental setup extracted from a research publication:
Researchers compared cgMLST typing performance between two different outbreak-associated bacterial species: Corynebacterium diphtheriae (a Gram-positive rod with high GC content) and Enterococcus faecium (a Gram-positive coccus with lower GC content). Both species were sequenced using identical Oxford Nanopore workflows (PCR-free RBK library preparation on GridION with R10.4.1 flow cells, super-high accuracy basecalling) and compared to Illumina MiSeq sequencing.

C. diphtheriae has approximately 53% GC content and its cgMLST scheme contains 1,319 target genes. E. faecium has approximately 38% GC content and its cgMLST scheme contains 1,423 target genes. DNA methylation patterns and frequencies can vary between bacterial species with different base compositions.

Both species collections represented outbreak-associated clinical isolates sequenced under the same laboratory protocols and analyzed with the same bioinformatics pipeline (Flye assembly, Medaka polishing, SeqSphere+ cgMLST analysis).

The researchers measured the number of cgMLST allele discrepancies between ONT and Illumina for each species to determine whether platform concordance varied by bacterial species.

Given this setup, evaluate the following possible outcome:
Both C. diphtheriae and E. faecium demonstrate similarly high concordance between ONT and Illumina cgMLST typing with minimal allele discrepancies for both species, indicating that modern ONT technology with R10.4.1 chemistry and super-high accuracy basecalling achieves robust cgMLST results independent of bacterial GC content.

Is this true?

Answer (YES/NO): NO